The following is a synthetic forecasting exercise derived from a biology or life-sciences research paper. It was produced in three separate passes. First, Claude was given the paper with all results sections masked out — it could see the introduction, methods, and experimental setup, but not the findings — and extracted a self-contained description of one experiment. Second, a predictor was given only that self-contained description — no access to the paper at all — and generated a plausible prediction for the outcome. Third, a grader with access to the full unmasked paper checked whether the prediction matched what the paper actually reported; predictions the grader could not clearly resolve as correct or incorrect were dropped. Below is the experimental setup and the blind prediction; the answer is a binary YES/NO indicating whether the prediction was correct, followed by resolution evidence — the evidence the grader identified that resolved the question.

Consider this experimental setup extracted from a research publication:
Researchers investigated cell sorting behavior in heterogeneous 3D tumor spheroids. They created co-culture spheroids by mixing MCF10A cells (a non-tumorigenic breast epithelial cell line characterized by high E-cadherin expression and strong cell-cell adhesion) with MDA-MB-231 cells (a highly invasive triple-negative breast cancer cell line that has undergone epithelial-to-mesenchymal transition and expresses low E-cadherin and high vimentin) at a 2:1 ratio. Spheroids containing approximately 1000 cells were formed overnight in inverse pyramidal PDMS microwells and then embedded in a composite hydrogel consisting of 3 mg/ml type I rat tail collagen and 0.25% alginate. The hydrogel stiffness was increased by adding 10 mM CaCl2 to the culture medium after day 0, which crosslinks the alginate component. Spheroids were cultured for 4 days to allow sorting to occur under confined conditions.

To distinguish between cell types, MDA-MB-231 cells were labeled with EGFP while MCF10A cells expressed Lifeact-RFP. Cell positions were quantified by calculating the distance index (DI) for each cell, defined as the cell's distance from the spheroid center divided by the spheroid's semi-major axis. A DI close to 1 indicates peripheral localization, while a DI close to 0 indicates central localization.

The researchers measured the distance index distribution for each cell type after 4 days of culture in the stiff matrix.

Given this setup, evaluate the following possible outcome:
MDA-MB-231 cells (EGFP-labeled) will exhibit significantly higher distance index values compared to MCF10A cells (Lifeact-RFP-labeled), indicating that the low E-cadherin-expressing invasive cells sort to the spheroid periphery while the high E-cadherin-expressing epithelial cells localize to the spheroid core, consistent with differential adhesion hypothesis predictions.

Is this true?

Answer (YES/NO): YES